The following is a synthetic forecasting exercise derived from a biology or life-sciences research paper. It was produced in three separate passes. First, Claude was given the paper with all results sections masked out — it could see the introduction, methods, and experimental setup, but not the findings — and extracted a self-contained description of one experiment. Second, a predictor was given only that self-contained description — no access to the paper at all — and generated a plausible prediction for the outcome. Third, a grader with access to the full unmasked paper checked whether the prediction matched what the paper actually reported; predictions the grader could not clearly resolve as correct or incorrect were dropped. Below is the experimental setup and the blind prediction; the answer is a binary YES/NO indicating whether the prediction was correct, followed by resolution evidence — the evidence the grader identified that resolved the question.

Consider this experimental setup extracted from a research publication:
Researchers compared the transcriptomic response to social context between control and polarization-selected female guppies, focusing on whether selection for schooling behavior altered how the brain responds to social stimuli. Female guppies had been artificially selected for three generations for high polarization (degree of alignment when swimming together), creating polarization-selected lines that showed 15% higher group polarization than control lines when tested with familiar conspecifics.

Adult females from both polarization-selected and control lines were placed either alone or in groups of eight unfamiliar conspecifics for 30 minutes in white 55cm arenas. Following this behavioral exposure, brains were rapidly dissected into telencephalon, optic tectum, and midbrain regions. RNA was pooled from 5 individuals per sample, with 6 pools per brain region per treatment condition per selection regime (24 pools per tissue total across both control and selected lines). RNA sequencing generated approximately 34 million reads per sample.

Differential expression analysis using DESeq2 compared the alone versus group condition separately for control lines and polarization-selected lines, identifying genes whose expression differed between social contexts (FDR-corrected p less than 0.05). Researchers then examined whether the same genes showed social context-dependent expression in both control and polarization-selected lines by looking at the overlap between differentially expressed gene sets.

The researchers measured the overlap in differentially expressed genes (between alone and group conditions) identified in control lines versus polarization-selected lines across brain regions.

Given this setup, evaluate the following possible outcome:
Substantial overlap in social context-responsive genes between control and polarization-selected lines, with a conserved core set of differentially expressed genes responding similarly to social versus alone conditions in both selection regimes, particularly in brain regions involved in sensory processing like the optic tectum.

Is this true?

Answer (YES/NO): NO